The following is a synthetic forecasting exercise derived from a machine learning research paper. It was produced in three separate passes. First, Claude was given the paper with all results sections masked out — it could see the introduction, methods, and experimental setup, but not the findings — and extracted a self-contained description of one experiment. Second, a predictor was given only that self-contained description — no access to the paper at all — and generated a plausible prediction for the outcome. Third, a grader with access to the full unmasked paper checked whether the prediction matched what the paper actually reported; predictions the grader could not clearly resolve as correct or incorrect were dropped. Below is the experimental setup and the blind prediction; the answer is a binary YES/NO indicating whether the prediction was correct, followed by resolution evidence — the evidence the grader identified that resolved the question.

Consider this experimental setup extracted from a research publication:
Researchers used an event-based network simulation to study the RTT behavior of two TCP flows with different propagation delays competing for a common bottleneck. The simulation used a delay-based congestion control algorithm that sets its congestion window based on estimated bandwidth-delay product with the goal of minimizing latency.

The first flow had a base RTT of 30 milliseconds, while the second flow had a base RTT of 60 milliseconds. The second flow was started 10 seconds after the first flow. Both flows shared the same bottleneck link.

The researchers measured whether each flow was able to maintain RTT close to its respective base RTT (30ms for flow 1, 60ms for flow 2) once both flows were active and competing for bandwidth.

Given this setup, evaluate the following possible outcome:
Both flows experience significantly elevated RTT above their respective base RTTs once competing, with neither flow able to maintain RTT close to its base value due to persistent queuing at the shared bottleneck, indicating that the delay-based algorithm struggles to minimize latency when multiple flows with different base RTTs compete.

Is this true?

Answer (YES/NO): NO